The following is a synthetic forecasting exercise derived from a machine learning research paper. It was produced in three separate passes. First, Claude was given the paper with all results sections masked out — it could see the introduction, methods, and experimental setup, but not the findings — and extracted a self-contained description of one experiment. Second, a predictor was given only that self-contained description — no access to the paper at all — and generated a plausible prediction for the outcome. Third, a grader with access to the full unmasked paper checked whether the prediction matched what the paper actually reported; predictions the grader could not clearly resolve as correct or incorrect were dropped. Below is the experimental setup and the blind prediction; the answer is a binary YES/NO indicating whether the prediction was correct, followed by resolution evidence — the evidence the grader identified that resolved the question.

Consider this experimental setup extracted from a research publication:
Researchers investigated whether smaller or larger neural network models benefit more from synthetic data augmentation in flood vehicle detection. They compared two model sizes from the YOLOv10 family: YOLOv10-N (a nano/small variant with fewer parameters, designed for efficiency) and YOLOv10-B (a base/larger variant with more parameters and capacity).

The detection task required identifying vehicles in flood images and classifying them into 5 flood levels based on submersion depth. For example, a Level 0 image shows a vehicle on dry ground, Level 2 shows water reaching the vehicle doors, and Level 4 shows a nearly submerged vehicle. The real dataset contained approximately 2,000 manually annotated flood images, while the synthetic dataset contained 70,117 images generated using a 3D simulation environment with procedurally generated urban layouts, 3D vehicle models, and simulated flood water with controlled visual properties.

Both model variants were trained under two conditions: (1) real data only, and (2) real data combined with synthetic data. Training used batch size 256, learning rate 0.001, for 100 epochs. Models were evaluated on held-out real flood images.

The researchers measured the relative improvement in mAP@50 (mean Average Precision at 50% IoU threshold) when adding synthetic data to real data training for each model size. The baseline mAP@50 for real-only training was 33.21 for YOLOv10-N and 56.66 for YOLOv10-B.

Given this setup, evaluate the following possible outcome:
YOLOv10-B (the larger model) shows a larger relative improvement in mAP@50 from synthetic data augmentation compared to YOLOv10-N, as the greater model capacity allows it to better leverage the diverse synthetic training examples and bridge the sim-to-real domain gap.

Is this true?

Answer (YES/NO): NO